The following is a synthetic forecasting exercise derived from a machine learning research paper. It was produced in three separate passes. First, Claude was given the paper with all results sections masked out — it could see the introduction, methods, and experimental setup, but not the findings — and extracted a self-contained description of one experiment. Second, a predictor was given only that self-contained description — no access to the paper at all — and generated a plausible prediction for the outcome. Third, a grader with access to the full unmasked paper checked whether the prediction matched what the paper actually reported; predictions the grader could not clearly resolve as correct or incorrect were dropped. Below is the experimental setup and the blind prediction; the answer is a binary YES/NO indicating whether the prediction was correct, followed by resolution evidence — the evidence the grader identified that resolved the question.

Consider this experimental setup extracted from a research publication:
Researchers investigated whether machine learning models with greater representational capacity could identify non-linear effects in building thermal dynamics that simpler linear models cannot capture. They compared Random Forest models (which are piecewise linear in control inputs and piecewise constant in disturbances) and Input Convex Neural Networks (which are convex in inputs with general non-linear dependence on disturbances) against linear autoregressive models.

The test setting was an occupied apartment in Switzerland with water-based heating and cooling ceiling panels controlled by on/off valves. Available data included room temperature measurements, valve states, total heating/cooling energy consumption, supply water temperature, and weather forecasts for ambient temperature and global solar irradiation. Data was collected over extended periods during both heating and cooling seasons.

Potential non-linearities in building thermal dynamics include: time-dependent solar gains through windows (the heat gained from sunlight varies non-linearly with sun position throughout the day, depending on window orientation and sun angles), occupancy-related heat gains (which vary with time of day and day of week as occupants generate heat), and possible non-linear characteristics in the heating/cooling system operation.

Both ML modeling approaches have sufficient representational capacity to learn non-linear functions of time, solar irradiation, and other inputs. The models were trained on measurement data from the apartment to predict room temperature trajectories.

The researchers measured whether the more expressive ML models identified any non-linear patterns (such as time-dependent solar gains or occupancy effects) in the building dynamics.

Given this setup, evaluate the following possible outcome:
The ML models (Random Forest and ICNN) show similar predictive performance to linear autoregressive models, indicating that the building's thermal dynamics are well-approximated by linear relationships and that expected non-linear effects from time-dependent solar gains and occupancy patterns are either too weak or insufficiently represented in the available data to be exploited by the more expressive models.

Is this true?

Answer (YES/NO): NO